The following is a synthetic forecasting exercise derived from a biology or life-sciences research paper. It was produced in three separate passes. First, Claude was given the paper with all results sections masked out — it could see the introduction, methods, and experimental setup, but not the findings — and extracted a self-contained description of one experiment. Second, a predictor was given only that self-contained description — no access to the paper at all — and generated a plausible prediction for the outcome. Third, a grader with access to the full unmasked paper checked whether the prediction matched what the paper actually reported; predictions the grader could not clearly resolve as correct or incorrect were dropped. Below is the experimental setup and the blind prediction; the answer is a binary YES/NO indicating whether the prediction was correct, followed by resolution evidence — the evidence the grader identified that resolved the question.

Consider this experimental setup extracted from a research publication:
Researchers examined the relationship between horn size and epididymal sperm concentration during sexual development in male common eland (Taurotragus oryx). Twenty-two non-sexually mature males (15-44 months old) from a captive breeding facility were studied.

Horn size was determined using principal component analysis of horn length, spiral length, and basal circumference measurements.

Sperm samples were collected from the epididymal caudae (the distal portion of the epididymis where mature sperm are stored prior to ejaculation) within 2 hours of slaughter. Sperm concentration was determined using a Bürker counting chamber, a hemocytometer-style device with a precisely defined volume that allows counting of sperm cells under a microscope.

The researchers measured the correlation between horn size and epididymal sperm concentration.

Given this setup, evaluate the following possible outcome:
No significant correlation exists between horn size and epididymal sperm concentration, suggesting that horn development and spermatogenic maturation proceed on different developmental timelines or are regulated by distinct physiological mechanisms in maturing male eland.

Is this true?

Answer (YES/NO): NO